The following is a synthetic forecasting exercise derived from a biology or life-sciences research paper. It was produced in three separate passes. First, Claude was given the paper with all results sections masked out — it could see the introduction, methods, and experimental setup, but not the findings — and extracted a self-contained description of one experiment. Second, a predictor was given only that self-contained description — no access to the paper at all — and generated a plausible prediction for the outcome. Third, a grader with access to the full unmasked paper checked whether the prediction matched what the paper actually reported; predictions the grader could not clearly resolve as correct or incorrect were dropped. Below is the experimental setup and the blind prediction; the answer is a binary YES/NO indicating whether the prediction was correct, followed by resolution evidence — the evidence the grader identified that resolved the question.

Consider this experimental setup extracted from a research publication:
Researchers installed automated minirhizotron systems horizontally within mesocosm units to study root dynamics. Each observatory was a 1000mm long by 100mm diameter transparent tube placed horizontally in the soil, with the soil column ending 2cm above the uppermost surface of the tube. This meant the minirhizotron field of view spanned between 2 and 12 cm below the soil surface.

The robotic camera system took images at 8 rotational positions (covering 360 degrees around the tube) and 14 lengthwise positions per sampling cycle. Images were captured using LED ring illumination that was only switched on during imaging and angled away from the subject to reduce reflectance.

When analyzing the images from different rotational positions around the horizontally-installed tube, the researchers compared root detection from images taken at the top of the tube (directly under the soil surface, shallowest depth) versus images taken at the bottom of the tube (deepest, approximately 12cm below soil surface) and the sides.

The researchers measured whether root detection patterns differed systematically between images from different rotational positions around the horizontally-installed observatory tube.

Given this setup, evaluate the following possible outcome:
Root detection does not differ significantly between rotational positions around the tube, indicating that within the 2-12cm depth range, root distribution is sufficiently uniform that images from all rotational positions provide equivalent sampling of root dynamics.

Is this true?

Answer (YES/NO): NO